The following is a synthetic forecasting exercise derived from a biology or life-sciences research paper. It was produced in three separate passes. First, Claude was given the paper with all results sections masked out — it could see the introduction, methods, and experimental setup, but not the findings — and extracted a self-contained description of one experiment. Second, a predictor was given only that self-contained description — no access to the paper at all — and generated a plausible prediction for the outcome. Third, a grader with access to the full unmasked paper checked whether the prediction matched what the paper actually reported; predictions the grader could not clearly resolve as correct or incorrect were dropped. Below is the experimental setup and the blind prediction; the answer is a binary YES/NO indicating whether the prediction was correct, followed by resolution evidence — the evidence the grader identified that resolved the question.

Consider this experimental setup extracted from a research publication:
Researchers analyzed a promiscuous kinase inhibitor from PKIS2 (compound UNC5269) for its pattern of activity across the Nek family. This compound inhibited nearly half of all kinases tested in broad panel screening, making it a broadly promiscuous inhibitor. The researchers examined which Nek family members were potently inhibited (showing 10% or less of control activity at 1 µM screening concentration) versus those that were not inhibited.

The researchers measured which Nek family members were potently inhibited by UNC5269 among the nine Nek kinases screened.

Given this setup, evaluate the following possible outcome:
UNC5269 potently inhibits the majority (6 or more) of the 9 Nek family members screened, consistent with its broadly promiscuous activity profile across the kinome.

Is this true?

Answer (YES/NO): NO